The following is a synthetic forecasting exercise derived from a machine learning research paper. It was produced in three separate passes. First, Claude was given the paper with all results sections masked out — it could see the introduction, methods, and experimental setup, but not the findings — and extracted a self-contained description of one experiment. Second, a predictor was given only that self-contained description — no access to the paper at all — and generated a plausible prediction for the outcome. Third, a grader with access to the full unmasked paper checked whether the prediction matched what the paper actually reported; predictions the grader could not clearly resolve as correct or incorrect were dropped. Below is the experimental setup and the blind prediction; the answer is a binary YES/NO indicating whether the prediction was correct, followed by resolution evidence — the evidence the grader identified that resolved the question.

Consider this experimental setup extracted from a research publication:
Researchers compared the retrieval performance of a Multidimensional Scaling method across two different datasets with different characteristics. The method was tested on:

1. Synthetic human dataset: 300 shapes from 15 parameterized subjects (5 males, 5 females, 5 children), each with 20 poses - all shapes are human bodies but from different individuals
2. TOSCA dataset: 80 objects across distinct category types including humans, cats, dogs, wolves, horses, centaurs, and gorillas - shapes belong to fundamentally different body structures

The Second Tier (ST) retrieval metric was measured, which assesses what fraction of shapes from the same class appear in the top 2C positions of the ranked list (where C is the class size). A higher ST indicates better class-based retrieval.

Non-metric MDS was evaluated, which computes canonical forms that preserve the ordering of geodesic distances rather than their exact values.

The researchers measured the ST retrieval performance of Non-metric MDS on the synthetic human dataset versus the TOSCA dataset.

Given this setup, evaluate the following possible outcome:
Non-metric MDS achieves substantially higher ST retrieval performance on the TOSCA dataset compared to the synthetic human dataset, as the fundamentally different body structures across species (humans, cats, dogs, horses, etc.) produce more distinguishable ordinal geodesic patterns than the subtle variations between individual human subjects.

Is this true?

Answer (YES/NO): YES